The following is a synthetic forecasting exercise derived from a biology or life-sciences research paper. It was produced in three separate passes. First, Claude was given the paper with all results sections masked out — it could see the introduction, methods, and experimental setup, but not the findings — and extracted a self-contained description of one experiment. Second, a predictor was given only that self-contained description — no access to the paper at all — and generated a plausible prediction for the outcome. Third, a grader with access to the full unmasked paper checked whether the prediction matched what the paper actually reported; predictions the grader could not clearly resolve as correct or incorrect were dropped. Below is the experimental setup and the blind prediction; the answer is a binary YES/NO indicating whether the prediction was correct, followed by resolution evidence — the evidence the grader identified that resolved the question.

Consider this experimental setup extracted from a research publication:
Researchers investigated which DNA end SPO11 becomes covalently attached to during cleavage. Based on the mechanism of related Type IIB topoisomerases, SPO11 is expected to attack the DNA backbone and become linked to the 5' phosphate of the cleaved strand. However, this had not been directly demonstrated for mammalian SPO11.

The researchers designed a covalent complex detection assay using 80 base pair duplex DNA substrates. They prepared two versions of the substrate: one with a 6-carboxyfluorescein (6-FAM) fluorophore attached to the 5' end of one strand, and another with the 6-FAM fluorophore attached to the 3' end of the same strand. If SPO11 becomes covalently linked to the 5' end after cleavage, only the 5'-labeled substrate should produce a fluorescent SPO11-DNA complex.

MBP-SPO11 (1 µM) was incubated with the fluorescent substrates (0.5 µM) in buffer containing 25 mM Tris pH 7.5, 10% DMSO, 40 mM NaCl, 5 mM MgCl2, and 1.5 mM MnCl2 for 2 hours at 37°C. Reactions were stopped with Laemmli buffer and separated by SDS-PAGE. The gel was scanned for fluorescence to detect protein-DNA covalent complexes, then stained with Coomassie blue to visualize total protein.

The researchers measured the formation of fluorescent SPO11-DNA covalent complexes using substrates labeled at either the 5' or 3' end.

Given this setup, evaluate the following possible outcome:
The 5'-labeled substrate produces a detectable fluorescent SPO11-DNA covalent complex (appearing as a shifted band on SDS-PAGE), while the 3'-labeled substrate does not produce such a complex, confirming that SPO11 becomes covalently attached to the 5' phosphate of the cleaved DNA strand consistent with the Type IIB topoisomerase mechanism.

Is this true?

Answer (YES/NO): NO